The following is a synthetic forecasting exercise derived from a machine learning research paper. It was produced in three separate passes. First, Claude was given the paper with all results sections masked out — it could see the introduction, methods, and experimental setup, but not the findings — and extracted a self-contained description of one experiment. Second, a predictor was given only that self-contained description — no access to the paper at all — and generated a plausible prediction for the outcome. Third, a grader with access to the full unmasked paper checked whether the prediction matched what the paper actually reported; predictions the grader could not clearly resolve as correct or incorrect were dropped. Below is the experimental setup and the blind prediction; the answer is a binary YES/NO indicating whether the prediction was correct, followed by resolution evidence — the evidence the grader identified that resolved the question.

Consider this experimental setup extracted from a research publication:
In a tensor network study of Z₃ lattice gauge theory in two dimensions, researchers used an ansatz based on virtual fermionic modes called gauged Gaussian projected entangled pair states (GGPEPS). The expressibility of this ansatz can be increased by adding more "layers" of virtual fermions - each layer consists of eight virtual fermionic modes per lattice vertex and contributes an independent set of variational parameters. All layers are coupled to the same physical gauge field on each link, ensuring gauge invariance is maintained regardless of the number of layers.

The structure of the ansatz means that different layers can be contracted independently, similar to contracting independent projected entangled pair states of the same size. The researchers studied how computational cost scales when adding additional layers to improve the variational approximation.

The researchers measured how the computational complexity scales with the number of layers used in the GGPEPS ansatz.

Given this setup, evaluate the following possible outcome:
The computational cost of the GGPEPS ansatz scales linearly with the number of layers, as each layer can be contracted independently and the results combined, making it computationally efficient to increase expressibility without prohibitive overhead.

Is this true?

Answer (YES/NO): YES